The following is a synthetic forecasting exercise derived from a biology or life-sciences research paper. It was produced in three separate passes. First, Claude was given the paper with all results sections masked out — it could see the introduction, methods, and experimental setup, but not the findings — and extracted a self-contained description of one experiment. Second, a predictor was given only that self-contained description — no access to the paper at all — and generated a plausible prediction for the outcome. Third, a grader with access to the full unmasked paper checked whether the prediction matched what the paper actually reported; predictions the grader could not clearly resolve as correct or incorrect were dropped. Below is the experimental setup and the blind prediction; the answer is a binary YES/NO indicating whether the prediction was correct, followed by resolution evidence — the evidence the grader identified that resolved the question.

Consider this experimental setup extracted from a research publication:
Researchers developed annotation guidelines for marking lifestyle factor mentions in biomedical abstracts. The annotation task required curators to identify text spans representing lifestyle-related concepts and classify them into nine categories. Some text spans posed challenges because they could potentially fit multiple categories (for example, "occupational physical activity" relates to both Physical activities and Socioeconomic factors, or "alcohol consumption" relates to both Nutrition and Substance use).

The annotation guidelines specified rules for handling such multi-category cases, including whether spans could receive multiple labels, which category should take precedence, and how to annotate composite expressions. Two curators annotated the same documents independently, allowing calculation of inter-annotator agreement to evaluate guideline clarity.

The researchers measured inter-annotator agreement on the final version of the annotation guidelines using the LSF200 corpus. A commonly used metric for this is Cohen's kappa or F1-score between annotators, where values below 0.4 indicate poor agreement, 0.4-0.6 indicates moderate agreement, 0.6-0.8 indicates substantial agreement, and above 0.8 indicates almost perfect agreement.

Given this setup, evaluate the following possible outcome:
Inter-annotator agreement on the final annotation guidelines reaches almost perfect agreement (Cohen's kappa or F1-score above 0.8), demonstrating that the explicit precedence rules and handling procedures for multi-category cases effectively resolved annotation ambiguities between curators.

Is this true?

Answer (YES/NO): YES